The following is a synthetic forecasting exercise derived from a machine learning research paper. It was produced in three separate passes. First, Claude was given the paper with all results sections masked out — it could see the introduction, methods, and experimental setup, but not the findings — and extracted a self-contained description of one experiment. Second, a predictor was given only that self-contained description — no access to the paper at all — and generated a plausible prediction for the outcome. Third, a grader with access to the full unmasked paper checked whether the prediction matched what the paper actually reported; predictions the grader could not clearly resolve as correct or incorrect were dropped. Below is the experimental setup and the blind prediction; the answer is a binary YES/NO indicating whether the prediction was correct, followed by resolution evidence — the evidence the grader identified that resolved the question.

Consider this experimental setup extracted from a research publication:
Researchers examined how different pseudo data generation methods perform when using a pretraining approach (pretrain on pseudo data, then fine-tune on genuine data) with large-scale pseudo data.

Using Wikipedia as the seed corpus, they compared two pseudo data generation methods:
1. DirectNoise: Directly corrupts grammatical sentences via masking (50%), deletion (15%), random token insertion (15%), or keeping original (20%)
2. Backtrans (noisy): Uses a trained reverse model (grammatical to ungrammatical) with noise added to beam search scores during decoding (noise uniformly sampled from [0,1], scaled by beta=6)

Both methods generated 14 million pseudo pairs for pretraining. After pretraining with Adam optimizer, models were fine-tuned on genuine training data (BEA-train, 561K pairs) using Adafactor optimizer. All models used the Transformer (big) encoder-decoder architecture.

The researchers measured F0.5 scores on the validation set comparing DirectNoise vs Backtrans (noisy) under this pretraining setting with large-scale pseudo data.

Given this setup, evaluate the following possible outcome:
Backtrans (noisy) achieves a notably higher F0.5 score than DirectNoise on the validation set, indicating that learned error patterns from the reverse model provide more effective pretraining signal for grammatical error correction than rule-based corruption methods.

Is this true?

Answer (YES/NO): YES